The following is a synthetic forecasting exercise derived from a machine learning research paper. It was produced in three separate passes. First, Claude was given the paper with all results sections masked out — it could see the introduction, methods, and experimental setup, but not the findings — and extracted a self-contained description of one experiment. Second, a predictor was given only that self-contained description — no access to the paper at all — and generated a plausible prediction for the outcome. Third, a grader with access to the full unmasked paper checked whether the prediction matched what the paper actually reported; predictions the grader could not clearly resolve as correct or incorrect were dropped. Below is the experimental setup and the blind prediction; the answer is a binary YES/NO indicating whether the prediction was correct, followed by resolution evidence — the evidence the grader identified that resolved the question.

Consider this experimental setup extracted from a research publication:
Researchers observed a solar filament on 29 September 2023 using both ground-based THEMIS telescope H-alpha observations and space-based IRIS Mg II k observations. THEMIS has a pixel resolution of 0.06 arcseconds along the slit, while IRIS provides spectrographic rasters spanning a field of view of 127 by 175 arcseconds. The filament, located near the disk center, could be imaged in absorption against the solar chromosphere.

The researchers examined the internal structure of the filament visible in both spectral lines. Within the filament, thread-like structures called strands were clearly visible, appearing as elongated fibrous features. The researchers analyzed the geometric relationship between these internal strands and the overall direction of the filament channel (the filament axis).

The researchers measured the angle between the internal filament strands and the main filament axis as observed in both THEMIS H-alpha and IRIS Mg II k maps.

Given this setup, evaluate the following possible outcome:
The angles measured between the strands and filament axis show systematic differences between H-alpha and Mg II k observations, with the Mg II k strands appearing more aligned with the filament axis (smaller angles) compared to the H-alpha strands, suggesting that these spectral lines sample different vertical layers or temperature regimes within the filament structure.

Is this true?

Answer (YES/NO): NO